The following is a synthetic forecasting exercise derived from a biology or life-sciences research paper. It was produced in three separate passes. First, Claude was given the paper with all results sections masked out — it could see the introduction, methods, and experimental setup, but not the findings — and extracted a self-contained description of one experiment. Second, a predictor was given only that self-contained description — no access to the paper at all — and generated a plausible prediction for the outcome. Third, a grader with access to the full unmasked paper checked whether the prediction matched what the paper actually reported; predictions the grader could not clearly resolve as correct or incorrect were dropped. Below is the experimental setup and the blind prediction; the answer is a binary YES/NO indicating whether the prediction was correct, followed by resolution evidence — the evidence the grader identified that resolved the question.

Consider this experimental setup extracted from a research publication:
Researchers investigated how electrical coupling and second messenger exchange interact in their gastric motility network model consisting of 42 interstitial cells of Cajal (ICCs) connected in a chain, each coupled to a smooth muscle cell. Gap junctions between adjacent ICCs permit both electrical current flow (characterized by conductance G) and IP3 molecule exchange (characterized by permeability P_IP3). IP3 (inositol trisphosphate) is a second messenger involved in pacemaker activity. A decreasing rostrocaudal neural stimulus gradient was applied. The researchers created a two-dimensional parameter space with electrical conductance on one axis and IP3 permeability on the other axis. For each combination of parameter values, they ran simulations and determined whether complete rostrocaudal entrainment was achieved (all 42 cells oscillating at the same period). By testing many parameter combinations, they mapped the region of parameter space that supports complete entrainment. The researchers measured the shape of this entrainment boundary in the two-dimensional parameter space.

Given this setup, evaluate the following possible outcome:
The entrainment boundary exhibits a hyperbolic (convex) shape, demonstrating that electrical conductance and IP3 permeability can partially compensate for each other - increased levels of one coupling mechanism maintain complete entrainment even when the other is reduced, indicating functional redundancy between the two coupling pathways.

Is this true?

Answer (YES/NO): NO